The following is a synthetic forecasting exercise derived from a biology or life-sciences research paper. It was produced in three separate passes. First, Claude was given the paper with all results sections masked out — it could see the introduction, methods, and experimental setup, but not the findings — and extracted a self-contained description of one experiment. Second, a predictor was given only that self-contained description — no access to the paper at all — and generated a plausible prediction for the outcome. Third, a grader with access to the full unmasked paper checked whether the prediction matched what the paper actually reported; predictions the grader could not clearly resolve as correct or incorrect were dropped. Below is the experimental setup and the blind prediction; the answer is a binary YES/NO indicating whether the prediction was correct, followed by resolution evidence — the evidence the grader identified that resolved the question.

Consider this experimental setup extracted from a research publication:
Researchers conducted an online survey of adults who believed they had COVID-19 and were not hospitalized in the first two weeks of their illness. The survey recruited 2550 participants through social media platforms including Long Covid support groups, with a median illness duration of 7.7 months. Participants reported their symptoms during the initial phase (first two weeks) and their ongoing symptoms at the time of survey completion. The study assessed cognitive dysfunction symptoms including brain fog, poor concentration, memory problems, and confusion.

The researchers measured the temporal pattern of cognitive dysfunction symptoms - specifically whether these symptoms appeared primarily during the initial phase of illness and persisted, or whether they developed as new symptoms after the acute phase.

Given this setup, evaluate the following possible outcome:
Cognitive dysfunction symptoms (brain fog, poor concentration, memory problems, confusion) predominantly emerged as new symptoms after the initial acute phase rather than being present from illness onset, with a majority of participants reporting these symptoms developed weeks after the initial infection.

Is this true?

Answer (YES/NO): NO